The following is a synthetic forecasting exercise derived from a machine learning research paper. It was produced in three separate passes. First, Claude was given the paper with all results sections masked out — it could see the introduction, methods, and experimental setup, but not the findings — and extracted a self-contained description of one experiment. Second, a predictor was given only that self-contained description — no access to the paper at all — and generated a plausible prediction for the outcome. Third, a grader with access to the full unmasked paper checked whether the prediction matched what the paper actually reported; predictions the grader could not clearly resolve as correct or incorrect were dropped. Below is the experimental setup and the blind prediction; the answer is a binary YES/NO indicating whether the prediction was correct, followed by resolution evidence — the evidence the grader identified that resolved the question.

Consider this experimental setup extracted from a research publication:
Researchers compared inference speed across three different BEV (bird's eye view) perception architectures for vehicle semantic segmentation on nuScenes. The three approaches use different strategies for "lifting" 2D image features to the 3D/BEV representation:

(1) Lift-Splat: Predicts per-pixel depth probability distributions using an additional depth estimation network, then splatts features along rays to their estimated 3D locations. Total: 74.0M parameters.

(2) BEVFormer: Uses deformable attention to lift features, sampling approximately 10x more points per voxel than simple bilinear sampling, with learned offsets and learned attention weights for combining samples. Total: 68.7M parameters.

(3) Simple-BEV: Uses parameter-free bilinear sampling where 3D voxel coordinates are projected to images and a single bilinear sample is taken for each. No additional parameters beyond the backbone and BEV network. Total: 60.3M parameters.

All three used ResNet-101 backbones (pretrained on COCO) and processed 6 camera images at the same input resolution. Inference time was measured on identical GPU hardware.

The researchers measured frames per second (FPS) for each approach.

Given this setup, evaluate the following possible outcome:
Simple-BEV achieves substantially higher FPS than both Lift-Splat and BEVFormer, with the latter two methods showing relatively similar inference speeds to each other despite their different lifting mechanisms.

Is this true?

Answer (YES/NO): NO